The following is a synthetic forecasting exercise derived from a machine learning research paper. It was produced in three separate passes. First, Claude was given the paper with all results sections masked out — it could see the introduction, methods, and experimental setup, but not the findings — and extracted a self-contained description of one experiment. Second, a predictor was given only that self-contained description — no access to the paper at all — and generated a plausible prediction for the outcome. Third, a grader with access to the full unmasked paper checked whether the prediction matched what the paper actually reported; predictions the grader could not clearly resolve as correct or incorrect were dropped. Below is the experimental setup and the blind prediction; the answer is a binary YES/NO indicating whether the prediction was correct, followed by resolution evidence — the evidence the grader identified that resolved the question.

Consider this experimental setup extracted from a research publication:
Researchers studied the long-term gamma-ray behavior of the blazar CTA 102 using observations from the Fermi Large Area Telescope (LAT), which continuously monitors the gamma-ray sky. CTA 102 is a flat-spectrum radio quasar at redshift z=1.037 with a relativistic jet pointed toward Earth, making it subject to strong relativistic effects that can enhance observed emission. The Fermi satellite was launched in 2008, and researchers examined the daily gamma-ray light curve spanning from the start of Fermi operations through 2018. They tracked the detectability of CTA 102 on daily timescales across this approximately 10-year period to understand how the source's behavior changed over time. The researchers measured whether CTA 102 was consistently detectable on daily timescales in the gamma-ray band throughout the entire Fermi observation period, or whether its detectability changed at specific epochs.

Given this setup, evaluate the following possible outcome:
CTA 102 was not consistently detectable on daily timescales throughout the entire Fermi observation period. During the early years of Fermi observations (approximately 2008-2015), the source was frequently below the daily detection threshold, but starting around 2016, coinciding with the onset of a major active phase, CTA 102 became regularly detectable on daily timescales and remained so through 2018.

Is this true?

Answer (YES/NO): NO